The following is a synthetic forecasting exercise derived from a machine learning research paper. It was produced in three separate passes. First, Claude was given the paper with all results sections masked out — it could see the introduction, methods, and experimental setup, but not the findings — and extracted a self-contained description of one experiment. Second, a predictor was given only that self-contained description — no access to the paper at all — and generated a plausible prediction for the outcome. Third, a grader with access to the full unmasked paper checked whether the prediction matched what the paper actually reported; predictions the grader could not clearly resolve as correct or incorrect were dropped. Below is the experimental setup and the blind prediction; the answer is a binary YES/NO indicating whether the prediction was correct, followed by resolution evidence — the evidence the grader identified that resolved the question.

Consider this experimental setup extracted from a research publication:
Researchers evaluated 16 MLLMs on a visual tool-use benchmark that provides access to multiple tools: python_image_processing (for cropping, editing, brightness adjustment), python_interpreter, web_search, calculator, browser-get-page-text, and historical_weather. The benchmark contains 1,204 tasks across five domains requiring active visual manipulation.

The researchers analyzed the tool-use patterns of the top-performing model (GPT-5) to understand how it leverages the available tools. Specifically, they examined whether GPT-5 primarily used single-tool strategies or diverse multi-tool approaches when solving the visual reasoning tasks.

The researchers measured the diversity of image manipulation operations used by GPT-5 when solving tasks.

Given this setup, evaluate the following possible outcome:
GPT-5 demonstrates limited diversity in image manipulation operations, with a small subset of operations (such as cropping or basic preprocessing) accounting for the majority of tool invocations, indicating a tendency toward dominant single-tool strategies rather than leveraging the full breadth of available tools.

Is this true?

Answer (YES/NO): NO